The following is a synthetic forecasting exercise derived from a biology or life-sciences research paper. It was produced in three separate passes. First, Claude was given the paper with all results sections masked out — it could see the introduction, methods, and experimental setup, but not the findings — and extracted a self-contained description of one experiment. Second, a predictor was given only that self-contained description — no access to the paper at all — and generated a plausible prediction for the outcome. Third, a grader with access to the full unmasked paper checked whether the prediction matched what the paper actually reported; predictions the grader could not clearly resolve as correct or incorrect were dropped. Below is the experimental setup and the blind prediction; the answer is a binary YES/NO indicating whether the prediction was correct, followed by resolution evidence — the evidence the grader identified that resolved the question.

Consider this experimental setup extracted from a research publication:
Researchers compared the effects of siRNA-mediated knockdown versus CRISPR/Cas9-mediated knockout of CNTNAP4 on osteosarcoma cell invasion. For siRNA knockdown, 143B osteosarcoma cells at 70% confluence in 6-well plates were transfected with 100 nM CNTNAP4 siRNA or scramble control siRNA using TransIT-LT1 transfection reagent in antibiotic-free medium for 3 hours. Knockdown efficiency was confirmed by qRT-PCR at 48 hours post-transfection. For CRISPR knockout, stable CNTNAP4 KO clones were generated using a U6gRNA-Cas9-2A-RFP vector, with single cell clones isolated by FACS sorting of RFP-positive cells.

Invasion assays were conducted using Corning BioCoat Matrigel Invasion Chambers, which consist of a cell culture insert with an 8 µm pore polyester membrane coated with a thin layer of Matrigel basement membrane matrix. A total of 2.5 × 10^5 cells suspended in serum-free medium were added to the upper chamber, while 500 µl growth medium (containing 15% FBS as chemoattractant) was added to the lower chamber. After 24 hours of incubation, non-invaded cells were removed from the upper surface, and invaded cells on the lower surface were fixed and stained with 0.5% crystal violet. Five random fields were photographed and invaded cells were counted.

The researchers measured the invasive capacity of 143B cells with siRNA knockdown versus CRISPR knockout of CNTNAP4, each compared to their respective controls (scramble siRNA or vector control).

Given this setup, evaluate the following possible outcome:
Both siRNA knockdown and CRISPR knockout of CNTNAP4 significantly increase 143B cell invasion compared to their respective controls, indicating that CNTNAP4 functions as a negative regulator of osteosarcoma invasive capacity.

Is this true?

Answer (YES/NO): NO